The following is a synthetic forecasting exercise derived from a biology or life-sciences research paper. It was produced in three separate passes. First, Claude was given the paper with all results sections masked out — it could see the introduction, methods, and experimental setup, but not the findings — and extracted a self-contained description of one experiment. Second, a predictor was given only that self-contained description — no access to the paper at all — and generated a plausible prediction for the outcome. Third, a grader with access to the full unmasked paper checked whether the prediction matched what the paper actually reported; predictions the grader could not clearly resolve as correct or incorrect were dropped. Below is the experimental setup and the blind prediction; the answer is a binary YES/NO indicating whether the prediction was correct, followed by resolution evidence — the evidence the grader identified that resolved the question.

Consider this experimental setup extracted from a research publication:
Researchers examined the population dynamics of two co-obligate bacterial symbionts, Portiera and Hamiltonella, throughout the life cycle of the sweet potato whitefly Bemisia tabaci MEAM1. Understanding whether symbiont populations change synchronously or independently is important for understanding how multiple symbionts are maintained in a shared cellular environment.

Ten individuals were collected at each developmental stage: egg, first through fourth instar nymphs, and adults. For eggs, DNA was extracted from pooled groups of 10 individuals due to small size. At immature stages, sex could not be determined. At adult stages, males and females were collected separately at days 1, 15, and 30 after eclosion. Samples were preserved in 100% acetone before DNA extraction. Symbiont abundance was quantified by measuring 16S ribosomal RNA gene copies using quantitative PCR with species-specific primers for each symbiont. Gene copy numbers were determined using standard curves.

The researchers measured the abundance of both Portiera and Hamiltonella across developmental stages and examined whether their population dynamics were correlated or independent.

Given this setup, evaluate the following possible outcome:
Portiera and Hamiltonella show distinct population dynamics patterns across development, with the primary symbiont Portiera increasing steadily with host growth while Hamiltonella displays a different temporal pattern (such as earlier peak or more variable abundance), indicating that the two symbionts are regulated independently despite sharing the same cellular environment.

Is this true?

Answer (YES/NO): NO